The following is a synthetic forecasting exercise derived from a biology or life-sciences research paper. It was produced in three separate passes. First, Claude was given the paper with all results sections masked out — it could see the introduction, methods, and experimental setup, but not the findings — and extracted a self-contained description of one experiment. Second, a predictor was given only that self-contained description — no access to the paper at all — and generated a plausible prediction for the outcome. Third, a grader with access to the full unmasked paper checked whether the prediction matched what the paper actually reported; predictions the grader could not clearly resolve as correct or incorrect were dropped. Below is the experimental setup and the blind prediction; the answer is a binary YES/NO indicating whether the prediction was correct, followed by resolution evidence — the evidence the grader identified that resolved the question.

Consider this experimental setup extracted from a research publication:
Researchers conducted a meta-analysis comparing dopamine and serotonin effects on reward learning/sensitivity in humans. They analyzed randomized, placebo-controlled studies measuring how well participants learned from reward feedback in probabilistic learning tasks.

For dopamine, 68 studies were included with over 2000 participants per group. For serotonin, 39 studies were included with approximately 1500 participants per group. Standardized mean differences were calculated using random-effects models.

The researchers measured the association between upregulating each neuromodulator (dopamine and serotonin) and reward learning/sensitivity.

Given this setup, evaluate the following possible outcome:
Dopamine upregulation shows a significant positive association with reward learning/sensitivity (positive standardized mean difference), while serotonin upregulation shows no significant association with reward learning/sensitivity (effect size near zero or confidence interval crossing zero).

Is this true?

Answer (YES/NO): YES